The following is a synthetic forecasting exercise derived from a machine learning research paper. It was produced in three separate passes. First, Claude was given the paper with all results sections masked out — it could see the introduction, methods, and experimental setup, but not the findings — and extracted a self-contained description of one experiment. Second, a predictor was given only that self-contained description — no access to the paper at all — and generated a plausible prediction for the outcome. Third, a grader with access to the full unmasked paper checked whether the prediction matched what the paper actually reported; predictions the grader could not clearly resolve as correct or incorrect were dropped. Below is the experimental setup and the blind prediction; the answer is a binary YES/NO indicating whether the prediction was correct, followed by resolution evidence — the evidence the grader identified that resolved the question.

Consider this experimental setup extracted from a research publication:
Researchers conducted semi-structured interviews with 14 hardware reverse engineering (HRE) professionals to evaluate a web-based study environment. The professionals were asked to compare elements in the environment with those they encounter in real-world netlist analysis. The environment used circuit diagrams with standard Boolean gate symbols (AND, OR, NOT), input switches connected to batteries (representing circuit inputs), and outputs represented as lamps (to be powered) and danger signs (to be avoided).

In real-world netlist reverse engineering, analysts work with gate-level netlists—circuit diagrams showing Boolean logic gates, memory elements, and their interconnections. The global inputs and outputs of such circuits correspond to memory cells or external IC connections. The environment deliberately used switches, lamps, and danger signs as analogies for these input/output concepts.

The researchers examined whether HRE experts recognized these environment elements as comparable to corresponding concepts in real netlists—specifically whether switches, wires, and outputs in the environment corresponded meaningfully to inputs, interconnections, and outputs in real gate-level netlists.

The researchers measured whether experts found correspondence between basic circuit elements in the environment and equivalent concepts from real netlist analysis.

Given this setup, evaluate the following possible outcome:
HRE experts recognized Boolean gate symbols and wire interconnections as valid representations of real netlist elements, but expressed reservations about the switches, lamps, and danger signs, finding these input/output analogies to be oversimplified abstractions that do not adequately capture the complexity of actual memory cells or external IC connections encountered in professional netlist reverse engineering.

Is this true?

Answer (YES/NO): NO